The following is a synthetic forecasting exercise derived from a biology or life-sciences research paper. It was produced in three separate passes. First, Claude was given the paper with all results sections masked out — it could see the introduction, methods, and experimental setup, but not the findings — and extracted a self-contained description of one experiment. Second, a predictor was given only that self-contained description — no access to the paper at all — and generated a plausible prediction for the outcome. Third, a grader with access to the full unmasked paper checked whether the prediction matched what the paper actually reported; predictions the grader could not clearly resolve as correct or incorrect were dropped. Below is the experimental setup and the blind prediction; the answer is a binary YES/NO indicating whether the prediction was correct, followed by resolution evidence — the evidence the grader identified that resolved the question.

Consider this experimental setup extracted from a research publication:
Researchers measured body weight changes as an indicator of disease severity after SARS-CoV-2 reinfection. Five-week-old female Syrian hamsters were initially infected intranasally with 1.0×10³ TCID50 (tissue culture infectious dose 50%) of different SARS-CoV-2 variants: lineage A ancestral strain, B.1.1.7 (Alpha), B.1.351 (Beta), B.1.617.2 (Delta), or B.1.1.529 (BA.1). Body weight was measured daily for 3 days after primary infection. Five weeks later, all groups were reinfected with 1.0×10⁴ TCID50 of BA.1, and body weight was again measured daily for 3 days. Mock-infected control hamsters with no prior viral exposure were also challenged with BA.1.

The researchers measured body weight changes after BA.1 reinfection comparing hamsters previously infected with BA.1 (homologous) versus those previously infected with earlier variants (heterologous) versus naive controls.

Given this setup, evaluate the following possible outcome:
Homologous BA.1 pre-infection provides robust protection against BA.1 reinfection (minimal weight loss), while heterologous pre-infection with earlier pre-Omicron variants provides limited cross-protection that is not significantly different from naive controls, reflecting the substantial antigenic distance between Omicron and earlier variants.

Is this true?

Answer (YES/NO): NO